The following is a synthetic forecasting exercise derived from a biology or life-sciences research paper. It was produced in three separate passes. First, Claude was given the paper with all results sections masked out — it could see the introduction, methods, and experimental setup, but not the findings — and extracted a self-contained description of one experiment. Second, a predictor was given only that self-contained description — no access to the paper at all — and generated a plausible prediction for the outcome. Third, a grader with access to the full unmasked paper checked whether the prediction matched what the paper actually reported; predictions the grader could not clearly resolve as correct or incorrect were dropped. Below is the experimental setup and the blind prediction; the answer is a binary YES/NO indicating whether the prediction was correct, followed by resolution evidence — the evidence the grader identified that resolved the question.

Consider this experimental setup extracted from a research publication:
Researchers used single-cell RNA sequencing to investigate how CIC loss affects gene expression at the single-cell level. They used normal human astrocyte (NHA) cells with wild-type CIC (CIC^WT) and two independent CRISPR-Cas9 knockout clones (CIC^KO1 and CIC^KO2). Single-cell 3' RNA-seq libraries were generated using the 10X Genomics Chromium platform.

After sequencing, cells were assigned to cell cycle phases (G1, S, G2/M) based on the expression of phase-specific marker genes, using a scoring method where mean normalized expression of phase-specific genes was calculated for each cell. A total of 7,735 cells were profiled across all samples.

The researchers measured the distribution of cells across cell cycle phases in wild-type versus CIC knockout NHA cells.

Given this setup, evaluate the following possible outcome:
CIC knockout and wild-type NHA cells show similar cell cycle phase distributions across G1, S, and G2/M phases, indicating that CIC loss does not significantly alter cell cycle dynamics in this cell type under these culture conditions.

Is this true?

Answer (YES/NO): NO